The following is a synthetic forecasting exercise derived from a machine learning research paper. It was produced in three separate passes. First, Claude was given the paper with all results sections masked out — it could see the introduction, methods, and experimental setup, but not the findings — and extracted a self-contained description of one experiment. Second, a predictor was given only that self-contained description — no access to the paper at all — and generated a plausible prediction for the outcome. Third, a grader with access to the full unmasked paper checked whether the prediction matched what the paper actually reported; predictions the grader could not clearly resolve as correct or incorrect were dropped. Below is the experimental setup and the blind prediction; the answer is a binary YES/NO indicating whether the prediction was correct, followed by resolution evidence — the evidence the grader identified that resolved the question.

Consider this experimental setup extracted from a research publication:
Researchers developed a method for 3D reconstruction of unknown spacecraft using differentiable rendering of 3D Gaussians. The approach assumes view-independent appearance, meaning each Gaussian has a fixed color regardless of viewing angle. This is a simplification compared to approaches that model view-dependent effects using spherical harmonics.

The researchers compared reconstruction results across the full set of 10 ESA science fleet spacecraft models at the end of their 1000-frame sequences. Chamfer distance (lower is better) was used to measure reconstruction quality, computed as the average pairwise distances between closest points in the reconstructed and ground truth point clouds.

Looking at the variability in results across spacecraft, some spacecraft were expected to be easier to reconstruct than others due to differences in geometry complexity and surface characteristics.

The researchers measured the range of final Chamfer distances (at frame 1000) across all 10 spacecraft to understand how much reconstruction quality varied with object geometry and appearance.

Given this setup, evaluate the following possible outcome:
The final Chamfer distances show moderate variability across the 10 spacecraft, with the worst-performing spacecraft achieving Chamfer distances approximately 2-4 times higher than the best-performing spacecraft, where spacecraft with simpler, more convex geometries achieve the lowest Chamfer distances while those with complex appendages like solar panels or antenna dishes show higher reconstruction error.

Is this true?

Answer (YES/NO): NO